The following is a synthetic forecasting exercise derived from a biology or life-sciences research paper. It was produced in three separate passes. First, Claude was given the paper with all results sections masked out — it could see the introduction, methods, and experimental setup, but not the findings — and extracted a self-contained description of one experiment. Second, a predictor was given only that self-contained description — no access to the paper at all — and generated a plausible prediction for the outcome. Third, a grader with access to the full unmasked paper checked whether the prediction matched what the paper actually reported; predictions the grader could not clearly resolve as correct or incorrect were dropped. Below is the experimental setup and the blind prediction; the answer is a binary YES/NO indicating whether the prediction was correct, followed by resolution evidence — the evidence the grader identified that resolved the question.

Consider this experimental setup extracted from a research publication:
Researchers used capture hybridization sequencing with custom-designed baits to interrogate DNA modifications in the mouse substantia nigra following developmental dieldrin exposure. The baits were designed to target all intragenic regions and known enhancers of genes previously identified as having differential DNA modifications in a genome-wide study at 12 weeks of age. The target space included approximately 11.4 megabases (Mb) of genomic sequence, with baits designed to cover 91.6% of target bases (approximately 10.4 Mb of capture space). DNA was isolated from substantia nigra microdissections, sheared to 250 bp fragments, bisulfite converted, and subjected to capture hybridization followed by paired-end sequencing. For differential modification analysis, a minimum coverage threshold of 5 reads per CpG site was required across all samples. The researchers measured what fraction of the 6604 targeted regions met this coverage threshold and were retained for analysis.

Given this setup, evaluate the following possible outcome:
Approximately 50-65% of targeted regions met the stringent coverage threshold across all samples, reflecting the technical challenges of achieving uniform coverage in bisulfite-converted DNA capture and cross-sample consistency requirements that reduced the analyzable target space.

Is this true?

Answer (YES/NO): NO